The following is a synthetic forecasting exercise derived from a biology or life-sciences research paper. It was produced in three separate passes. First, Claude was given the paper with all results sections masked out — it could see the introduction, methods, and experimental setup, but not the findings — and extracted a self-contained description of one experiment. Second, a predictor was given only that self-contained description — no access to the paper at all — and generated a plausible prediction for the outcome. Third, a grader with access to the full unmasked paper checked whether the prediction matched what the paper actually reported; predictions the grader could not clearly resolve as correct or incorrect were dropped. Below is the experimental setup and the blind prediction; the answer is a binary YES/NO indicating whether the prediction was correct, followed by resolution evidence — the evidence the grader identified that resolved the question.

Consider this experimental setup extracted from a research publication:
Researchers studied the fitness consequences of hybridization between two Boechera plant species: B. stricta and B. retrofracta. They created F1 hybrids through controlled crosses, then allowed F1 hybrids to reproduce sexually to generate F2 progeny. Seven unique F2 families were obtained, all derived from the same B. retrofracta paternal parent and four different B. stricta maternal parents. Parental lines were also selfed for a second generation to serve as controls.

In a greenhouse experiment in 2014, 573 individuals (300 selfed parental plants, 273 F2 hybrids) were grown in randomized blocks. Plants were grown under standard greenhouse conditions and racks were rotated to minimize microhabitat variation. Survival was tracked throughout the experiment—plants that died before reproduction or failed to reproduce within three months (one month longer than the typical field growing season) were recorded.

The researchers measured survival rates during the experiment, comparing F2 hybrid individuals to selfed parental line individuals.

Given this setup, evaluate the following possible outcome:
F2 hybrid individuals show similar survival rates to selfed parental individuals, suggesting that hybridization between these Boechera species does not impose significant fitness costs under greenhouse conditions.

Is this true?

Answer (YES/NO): NO